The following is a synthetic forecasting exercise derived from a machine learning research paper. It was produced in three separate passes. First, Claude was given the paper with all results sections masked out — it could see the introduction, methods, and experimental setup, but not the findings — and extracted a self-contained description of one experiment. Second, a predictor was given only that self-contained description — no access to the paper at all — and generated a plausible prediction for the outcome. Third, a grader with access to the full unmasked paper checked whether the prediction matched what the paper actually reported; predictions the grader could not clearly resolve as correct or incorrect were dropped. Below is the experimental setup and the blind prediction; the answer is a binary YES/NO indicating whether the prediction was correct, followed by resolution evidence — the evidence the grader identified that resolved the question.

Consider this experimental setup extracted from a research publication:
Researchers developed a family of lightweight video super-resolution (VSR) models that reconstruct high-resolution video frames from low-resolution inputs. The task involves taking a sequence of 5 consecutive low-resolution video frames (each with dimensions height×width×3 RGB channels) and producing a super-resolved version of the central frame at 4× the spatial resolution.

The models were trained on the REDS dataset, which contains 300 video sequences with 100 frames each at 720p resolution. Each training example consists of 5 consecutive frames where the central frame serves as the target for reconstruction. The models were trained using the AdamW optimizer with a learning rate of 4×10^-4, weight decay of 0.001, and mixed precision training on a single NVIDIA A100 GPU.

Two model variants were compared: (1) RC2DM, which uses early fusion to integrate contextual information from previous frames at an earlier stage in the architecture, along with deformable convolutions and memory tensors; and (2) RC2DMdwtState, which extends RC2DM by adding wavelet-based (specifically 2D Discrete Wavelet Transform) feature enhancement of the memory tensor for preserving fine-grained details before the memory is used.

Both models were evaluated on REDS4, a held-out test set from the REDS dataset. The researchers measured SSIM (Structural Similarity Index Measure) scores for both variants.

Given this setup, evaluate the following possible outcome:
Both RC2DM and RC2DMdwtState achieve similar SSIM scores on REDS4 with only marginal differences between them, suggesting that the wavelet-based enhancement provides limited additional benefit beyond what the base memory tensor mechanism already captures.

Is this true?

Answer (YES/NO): YES